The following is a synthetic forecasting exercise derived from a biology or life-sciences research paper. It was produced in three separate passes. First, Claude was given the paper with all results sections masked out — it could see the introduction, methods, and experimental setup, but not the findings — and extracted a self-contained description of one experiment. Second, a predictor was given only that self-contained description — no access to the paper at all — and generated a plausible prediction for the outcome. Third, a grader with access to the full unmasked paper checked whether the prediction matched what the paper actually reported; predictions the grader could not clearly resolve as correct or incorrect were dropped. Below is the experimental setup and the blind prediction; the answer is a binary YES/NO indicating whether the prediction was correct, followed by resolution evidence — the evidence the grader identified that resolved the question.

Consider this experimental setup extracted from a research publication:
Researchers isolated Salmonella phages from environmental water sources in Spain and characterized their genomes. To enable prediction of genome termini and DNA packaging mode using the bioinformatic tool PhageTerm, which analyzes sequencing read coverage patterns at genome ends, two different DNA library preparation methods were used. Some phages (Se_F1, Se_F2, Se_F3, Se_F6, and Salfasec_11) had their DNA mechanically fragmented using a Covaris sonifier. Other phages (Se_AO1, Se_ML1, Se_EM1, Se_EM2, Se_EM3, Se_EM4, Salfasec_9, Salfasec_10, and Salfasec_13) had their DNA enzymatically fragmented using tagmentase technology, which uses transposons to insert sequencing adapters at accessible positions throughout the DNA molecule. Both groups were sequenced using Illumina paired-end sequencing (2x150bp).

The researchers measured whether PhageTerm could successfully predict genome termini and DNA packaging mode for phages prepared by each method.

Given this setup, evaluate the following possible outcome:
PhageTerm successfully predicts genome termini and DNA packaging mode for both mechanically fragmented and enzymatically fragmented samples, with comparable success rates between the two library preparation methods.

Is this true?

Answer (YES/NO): NO